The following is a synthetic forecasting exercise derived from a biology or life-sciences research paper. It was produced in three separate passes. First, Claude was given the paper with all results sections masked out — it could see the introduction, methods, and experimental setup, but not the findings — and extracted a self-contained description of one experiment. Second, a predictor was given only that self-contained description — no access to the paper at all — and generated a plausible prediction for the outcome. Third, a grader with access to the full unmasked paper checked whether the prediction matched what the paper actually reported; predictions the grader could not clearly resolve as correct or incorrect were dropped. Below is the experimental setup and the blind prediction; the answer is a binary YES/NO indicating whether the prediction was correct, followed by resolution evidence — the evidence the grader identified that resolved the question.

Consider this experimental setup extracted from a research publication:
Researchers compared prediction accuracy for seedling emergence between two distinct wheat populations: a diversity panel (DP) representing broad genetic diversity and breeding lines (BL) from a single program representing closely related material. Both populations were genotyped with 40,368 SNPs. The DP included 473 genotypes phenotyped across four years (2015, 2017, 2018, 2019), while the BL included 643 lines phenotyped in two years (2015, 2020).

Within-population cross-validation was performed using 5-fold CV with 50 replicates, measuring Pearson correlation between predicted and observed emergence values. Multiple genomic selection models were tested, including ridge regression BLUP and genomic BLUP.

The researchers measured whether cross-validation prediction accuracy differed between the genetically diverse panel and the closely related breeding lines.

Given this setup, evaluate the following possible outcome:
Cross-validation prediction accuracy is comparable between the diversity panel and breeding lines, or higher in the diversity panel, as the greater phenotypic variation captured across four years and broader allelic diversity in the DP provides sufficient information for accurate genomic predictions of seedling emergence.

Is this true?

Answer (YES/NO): YES